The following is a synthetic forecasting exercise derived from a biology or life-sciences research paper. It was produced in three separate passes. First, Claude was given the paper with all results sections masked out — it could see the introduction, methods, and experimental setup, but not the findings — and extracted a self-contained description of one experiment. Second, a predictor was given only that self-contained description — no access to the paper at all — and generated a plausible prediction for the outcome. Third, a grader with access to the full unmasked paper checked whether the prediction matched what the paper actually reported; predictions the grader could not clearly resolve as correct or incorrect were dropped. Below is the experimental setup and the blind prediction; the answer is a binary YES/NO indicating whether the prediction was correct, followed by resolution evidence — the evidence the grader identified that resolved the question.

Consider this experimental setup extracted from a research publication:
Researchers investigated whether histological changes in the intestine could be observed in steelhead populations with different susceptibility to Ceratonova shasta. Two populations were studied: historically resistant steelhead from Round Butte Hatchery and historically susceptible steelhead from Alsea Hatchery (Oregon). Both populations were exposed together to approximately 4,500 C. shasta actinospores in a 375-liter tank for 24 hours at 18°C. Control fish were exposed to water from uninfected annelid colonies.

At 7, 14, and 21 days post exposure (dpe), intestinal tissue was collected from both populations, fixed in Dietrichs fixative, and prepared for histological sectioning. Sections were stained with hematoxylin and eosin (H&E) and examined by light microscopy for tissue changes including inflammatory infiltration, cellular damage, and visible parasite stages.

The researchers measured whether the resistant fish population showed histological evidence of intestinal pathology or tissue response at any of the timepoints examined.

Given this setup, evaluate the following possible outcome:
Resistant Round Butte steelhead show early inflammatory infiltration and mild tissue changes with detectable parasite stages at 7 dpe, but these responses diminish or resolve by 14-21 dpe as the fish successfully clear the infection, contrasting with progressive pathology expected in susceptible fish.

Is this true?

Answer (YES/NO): NO